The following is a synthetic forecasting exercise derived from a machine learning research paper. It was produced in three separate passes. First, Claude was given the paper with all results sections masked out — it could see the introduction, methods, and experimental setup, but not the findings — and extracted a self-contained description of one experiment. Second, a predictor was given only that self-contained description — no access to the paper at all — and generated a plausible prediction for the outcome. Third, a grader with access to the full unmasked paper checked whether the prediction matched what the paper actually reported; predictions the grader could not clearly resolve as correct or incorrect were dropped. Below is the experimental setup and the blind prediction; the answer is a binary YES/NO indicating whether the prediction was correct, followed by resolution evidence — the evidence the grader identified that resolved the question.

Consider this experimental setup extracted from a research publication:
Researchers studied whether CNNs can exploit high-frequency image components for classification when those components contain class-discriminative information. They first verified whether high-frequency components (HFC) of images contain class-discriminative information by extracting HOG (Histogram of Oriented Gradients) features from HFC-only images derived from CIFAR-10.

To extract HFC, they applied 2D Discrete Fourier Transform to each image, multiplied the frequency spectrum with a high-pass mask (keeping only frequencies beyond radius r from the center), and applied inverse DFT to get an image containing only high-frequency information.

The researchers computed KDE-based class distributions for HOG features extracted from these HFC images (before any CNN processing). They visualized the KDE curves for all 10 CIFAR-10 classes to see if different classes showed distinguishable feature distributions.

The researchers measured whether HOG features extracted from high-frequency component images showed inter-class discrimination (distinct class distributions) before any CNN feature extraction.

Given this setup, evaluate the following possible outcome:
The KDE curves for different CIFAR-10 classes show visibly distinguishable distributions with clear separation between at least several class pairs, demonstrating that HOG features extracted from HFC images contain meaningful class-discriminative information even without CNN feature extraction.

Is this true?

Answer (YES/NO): YES